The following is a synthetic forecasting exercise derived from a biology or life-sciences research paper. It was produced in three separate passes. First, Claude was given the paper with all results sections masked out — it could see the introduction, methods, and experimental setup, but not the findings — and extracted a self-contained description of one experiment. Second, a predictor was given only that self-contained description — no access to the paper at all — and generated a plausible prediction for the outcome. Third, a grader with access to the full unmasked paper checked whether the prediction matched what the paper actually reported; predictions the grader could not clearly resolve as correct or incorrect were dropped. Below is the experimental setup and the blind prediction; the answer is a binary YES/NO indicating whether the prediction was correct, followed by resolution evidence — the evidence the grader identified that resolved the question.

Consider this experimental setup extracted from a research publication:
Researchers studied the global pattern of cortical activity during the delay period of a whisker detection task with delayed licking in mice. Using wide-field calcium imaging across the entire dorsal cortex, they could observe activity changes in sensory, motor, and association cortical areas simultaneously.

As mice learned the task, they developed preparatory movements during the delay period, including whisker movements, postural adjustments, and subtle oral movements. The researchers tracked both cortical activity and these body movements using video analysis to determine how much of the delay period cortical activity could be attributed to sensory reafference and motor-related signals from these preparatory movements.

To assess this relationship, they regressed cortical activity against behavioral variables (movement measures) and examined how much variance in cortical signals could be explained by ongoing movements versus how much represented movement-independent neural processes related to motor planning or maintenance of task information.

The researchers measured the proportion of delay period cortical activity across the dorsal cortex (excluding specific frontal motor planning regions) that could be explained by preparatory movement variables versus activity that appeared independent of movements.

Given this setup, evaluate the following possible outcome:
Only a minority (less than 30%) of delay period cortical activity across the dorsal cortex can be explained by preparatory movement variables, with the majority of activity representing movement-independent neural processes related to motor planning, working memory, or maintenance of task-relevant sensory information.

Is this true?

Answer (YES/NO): NO